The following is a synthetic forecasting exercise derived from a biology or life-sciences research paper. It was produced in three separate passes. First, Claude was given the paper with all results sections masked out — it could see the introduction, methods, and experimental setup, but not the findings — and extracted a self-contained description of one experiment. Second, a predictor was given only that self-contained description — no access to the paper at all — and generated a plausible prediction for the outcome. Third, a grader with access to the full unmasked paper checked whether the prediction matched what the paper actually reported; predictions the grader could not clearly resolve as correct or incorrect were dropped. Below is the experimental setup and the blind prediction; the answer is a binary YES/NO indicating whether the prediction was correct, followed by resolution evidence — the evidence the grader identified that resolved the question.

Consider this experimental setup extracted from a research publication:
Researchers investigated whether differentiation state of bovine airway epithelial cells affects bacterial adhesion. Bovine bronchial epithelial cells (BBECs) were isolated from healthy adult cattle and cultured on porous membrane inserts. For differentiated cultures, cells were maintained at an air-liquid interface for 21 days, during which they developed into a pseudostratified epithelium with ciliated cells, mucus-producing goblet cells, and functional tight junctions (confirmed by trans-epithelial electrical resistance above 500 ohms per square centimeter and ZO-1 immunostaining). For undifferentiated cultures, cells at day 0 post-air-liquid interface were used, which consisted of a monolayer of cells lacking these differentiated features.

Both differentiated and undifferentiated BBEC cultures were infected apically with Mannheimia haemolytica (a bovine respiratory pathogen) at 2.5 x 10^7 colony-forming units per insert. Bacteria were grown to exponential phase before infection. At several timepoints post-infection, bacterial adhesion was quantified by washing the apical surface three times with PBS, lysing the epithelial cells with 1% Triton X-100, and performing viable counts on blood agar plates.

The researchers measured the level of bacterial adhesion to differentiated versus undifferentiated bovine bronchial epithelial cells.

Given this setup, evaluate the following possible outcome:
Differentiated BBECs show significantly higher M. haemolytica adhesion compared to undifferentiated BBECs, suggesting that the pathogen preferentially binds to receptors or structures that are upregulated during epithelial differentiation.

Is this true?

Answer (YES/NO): NO